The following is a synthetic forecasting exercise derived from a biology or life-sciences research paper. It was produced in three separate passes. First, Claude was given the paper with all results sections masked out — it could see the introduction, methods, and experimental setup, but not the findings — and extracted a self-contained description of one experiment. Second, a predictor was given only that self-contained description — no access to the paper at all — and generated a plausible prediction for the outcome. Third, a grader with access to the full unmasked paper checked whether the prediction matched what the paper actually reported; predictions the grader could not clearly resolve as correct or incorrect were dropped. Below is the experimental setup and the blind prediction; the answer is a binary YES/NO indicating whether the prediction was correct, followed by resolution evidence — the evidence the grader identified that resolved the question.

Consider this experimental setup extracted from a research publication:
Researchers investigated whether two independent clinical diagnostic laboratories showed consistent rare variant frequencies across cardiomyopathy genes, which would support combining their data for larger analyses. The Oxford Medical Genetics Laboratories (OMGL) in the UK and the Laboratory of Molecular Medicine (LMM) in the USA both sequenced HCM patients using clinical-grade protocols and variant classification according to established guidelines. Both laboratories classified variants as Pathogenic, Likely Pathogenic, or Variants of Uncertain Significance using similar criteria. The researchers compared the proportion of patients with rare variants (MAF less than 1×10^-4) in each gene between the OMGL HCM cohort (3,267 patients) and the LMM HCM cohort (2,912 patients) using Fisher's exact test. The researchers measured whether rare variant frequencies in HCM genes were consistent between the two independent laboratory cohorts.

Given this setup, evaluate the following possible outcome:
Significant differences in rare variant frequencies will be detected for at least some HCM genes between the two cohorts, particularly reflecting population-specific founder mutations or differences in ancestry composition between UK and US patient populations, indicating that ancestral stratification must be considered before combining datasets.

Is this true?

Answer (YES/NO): NO